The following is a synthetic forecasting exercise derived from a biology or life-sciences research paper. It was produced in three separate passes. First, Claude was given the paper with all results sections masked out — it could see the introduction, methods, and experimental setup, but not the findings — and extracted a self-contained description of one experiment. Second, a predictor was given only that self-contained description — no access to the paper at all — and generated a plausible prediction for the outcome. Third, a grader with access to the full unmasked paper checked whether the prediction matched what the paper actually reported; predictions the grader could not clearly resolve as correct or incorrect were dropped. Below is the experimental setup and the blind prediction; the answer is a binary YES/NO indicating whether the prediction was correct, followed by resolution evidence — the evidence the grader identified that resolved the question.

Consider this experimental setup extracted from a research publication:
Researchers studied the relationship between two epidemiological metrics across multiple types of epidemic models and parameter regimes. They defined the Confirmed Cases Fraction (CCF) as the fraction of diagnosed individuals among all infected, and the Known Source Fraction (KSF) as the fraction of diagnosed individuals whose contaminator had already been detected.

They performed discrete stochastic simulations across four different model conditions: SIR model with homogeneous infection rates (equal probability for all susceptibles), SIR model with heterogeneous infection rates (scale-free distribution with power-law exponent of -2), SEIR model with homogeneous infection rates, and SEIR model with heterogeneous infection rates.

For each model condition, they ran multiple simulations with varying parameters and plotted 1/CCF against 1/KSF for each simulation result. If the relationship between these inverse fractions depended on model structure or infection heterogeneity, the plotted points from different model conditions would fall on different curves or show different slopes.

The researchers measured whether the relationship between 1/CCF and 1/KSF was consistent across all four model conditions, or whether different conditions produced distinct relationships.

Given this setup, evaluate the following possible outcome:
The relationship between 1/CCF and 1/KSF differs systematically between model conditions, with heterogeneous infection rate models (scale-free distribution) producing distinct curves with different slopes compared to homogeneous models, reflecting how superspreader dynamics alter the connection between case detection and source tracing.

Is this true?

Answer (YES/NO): NO